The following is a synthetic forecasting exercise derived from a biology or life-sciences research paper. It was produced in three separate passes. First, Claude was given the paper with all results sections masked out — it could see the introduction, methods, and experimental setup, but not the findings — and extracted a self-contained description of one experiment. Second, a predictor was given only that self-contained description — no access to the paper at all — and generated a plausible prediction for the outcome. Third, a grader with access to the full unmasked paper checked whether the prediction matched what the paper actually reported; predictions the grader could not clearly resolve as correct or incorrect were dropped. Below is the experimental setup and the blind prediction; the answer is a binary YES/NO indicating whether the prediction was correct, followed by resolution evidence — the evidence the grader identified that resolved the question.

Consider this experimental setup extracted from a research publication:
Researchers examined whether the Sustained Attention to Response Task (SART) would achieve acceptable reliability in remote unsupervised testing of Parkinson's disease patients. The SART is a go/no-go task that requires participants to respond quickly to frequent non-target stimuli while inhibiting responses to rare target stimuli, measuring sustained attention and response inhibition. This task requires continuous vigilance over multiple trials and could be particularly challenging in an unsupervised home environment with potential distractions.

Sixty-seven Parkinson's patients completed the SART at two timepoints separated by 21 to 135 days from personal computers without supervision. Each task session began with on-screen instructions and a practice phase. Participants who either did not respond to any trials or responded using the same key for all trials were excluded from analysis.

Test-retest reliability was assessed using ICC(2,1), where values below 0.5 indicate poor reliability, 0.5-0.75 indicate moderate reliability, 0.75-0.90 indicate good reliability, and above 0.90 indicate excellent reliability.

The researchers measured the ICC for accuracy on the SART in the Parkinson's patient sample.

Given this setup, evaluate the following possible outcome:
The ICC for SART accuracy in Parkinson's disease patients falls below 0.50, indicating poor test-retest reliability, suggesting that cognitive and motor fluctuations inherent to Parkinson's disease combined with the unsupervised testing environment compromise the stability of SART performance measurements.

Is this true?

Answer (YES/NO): NO